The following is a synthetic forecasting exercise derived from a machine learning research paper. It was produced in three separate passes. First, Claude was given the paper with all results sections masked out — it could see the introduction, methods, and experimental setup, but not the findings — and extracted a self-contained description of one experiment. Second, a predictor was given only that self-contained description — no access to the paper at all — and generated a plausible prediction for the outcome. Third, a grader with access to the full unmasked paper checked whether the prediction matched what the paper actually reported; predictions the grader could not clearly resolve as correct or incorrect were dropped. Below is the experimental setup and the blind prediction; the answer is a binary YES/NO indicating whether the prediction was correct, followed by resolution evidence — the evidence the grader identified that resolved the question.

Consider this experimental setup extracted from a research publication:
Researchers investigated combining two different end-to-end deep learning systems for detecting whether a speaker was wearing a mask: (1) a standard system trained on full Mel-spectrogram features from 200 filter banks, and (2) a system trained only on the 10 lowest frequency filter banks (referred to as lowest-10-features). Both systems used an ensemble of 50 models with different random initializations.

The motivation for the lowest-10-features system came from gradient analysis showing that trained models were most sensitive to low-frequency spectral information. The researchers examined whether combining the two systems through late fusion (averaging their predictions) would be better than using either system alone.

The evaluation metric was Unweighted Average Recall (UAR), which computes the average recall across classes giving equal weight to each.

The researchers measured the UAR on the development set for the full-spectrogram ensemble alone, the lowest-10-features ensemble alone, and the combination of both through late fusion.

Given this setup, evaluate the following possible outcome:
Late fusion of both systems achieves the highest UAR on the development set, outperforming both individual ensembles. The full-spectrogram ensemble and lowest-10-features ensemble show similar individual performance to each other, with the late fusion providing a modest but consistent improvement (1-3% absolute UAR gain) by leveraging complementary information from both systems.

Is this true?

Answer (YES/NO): NO